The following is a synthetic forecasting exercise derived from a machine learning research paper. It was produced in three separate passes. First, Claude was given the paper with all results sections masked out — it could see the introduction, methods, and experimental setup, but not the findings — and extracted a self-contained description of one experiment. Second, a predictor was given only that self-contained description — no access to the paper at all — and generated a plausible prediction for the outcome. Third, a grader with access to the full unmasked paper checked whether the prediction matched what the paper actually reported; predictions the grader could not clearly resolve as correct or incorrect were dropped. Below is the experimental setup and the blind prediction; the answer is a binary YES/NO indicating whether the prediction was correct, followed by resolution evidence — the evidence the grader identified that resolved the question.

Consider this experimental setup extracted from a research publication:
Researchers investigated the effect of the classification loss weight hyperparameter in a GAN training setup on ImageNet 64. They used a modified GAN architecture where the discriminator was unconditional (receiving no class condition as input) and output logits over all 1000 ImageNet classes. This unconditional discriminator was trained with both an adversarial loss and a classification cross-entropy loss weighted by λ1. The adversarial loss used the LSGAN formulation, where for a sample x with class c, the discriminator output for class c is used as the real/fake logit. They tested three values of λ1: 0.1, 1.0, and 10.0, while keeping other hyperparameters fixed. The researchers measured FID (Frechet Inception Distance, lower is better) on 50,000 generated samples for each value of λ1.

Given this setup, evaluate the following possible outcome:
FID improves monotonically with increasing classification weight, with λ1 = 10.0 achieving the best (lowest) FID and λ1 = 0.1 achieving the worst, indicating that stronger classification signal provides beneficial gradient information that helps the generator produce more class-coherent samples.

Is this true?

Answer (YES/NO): NO